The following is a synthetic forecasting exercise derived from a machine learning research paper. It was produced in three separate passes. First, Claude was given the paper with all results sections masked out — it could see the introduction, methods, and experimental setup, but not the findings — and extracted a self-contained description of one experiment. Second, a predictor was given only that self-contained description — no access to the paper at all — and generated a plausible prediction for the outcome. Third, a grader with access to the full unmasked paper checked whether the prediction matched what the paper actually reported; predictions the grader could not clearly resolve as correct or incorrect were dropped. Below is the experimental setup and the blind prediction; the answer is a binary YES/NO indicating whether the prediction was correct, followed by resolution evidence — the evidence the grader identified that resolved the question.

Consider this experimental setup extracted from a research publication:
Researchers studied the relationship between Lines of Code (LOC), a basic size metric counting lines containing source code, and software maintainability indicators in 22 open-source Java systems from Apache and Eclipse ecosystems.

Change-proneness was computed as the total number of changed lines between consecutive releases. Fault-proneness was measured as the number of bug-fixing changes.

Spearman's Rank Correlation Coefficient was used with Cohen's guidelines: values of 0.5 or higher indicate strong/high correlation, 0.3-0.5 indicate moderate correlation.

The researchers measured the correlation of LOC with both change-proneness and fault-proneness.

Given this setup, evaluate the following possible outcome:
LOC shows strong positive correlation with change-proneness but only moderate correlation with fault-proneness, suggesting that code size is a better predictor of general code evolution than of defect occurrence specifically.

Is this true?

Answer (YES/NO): NO